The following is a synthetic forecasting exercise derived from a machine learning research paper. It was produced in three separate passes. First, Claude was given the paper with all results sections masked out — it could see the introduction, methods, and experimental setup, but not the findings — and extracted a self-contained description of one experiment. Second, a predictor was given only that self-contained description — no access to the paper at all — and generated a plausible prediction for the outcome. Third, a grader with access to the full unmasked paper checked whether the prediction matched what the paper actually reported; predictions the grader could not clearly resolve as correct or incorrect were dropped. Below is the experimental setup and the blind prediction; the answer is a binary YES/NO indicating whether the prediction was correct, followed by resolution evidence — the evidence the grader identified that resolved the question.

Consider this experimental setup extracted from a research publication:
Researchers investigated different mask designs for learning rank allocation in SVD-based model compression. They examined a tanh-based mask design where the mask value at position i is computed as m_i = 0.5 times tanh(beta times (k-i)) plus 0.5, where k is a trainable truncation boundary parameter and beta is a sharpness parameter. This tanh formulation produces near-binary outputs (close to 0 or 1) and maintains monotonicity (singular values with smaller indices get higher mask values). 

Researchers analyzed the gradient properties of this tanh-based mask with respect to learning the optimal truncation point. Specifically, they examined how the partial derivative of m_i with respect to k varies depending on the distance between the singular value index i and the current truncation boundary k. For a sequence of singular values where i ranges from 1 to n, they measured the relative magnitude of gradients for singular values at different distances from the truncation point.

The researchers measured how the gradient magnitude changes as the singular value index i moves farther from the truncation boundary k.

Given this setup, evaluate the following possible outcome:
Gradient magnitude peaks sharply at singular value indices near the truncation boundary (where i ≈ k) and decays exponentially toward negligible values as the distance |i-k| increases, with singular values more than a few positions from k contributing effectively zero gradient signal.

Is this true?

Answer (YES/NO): YES